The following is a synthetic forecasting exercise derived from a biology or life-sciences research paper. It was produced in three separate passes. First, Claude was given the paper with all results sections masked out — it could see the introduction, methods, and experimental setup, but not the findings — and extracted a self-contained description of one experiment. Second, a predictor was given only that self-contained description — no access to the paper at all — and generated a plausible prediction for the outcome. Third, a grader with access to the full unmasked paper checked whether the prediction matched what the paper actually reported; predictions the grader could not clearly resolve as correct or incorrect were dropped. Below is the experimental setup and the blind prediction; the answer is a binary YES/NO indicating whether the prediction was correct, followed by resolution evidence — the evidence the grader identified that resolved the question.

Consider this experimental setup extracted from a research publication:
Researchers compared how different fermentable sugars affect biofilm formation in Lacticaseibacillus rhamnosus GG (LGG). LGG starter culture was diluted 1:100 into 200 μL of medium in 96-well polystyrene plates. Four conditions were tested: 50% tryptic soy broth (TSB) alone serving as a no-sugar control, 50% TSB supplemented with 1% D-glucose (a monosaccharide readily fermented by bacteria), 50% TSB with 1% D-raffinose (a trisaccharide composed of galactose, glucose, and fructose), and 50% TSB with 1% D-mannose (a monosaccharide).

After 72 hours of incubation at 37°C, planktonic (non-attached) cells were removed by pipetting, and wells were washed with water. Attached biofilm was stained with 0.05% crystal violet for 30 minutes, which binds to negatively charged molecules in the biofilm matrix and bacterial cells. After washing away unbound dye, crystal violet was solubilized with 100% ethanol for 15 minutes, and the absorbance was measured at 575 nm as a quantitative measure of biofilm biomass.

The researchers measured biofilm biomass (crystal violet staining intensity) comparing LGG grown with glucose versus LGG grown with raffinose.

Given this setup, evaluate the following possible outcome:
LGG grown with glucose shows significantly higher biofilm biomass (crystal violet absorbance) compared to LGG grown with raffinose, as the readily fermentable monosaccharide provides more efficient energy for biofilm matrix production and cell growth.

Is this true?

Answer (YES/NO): YES